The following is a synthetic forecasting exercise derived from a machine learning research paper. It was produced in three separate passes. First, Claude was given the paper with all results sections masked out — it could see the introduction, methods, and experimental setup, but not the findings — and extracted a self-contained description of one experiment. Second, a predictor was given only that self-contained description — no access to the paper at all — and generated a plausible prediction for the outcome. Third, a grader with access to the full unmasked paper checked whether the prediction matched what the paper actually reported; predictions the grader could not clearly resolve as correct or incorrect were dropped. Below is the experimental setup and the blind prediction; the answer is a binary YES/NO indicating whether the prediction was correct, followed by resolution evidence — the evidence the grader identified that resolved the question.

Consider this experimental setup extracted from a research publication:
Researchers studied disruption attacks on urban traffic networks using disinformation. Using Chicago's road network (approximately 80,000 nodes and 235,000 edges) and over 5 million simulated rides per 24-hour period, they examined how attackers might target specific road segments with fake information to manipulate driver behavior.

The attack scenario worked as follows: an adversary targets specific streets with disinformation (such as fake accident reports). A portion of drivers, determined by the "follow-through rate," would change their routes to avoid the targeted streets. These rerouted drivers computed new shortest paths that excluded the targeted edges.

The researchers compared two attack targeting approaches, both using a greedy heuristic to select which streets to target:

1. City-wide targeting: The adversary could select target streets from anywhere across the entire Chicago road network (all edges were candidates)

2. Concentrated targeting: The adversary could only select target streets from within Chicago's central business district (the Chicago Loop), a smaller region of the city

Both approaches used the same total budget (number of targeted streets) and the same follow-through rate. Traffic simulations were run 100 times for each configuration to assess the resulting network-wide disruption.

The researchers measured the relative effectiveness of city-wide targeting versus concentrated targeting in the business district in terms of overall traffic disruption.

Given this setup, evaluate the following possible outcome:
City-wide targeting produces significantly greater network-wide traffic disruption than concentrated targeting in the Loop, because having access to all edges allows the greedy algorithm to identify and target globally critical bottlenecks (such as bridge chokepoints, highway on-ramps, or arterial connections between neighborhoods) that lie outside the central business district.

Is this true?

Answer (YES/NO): NO